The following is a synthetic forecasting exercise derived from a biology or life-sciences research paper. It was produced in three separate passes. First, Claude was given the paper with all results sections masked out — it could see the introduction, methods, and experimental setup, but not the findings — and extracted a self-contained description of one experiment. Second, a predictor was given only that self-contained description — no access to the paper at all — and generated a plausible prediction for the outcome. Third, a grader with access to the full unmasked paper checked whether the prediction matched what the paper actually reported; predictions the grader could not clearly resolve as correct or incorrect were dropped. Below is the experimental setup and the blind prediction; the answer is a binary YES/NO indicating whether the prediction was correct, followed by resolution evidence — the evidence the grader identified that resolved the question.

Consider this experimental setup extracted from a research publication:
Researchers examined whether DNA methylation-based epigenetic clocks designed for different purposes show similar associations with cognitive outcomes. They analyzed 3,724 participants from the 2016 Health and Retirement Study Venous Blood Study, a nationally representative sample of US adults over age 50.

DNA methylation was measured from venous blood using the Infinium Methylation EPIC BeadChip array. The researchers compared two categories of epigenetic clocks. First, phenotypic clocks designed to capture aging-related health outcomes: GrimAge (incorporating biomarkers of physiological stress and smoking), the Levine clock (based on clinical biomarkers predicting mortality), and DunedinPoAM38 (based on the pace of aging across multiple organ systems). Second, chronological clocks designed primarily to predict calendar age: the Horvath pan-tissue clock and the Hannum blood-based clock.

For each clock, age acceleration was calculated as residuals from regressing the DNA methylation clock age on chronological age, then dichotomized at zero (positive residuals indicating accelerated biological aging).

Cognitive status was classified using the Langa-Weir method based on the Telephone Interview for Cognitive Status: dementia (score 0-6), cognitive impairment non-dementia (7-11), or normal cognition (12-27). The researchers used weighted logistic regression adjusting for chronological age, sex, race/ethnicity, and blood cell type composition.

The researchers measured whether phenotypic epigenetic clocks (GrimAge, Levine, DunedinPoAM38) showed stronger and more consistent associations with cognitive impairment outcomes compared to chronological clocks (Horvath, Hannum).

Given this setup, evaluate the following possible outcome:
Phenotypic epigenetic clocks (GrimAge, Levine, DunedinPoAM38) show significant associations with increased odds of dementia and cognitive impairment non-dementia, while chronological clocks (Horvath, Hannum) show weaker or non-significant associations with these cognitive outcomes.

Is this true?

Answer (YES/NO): NO